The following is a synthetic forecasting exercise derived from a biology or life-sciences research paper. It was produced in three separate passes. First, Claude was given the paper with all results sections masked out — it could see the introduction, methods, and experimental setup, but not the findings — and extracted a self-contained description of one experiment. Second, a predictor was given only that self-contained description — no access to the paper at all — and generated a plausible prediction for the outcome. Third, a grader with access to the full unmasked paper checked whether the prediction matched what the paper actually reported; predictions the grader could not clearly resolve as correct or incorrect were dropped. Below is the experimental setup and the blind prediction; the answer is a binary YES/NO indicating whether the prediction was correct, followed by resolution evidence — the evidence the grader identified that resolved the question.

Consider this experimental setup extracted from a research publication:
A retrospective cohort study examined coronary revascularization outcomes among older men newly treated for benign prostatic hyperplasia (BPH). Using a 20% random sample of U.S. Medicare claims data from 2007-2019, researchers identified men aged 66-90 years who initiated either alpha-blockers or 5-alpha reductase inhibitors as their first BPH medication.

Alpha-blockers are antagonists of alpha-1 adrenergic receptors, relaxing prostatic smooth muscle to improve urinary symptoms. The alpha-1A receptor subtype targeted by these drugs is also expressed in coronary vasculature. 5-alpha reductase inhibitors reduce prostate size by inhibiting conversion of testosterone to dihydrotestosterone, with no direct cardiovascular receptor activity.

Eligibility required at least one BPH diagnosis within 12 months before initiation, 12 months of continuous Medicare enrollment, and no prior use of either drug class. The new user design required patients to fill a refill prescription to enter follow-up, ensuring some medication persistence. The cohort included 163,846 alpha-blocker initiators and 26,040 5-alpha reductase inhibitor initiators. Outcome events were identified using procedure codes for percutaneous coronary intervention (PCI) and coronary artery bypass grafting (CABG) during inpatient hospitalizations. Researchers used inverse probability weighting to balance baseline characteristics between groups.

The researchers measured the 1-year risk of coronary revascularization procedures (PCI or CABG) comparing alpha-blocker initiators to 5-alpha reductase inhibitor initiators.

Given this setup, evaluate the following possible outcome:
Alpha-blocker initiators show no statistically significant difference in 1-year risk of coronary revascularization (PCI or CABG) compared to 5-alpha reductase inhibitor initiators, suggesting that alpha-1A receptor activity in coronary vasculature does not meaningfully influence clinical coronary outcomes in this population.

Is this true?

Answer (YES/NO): NO